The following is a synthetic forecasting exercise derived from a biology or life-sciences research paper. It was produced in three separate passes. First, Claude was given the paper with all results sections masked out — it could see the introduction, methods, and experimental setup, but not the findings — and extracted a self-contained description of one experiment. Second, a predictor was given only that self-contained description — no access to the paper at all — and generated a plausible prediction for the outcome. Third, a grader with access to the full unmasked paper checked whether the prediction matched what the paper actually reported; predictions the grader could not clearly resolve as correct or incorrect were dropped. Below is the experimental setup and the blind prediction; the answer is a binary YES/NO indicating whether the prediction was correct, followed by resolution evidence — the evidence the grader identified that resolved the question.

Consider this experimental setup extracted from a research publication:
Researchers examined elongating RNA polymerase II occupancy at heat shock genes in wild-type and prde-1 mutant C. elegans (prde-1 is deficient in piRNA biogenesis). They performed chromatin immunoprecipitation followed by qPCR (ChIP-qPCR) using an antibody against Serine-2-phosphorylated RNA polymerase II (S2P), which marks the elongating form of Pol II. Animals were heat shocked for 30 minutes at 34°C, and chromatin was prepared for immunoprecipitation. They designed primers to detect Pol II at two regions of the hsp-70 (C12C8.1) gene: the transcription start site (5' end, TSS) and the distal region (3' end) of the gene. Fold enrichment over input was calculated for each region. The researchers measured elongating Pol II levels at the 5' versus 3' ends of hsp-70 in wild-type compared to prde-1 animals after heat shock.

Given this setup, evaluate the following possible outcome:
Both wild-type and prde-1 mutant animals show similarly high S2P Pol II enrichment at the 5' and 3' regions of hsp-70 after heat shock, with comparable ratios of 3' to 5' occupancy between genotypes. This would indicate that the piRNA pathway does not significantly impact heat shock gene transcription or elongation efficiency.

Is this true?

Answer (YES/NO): NO